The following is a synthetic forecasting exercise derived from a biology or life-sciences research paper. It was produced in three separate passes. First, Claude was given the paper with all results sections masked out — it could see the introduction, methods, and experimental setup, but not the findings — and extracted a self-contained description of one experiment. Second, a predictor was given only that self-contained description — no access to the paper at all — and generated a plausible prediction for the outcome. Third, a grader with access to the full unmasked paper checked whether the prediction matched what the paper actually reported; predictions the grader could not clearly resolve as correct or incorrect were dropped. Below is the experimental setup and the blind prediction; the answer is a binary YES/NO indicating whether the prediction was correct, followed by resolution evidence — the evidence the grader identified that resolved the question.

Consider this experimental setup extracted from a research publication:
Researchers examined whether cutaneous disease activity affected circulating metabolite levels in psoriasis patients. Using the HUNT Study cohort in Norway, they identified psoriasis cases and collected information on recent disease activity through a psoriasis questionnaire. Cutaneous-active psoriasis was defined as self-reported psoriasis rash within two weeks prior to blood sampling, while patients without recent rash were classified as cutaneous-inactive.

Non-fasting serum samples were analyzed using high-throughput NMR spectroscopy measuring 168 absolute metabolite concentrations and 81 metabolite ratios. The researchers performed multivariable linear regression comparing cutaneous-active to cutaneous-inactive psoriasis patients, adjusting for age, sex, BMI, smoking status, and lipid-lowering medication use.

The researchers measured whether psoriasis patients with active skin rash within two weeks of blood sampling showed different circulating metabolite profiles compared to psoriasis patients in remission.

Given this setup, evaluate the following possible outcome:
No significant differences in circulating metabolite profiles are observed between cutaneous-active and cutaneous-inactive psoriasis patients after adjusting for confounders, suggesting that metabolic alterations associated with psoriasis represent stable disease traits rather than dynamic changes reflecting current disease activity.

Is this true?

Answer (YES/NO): NO